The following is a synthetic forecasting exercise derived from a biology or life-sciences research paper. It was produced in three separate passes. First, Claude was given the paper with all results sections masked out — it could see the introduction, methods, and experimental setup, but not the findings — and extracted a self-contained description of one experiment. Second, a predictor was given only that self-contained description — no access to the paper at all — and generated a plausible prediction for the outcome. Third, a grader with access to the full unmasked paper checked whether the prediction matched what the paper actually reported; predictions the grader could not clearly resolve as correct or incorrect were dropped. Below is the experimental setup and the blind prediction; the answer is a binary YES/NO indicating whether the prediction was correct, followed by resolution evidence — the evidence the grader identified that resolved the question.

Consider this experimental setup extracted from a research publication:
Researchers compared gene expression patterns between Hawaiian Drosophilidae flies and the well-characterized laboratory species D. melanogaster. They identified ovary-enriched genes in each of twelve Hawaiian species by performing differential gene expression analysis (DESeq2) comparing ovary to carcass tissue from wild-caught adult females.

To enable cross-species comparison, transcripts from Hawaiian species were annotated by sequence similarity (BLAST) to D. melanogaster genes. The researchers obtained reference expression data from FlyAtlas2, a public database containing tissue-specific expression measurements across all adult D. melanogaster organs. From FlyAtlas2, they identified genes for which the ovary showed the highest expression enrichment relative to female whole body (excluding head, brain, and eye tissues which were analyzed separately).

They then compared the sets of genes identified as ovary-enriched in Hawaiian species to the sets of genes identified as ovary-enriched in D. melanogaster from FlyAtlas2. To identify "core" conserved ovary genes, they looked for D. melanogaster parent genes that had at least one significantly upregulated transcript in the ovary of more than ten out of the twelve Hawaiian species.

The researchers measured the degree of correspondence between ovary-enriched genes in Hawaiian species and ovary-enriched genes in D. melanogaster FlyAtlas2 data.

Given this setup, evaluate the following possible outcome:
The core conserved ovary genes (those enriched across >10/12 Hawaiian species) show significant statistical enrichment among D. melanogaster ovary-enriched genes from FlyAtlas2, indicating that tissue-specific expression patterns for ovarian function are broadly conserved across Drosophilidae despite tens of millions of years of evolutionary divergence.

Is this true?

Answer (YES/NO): YES